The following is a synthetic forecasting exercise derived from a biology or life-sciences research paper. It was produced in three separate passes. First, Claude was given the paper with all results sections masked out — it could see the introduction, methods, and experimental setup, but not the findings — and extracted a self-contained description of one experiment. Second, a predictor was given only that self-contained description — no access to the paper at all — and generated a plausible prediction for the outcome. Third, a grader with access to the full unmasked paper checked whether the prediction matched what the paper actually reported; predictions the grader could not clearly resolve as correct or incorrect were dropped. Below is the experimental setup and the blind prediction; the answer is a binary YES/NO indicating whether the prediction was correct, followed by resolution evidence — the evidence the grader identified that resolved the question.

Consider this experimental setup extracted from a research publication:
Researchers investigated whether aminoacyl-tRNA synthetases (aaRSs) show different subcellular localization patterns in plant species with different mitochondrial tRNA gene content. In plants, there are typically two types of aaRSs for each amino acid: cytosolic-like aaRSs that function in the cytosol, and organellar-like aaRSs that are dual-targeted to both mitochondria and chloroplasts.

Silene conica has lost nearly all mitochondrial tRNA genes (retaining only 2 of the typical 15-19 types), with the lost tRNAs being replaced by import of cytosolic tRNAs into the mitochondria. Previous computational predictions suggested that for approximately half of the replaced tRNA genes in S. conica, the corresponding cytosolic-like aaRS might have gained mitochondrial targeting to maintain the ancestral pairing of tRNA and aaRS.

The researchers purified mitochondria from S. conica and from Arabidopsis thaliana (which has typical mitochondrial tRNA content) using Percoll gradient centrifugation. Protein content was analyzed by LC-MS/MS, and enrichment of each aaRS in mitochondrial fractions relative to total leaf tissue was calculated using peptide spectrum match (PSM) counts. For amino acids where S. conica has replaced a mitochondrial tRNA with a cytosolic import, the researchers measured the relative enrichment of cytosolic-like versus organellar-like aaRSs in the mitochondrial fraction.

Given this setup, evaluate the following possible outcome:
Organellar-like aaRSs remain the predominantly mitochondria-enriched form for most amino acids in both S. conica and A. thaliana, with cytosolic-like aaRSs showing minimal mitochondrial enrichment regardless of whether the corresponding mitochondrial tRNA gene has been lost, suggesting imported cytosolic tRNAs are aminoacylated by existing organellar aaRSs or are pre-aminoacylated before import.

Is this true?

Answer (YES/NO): NO